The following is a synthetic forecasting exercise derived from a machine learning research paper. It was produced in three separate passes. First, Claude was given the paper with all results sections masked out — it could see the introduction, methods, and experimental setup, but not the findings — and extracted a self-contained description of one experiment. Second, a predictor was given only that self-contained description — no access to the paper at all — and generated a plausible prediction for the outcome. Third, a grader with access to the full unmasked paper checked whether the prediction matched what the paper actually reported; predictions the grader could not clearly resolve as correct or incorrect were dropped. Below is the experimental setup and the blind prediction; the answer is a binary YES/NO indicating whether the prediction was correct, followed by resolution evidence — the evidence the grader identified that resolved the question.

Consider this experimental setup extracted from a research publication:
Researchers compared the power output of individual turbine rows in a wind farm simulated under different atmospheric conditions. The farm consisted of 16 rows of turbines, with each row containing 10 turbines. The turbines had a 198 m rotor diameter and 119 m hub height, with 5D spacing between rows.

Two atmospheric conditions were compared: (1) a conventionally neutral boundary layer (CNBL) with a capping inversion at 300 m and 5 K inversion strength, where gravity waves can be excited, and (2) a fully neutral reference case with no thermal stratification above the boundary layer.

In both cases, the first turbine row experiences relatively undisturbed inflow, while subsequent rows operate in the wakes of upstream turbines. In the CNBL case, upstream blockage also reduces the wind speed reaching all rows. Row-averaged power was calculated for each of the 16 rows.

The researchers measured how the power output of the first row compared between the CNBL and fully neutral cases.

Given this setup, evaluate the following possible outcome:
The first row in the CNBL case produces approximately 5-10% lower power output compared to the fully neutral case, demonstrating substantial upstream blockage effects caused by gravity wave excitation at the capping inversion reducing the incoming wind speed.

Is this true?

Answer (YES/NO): NO